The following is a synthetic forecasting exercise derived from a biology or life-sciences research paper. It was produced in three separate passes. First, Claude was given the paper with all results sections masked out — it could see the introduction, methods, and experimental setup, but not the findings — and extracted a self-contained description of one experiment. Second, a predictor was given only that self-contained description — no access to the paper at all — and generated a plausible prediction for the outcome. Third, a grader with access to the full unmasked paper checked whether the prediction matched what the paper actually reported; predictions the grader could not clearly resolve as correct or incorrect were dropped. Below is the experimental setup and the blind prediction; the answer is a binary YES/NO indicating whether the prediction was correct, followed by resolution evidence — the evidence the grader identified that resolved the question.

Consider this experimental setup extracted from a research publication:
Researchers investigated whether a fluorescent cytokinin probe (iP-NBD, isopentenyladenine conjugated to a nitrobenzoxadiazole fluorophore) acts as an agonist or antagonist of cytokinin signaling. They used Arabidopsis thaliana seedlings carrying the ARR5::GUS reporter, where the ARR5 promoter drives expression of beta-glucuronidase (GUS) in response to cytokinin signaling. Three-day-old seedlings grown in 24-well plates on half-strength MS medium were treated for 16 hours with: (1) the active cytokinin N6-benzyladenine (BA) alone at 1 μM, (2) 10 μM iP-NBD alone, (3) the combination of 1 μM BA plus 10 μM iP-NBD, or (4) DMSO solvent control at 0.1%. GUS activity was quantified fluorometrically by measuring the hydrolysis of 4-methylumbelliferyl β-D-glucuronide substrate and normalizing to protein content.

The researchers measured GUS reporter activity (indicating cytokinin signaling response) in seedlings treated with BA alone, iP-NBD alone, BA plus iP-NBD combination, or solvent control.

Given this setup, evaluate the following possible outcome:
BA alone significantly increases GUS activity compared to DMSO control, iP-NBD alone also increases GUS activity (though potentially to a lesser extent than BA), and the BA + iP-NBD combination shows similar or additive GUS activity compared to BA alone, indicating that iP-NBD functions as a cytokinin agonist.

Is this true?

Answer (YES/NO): NO